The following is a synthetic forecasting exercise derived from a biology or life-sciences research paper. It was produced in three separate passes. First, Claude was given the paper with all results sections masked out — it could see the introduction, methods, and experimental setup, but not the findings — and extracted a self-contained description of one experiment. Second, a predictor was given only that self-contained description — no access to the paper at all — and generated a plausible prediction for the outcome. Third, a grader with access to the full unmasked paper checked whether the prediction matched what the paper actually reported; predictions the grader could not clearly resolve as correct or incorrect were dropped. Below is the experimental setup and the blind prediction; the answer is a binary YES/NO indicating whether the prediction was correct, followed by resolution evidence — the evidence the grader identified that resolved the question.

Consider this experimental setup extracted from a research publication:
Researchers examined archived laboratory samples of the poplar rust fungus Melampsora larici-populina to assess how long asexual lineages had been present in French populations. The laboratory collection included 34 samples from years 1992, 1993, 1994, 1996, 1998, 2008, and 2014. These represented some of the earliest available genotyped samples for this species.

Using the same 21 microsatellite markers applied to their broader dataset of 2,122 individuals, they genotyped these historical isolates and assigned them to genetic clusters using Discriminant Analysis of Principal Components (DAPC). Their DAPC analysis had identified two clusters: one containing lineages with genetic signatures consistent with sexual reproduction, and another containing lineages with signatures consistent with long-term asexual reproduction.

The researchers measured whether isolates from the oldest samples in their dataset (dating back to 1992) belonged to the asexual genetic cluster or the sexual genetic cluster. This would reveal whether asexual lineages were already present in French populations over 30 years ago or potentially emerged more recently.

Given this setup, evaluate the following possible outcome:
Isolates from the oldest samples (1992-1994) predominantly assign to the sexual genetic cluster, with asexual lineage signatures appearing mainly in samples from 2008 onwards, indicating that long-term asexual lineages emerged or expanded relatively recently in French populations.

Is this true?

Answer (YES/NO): NO